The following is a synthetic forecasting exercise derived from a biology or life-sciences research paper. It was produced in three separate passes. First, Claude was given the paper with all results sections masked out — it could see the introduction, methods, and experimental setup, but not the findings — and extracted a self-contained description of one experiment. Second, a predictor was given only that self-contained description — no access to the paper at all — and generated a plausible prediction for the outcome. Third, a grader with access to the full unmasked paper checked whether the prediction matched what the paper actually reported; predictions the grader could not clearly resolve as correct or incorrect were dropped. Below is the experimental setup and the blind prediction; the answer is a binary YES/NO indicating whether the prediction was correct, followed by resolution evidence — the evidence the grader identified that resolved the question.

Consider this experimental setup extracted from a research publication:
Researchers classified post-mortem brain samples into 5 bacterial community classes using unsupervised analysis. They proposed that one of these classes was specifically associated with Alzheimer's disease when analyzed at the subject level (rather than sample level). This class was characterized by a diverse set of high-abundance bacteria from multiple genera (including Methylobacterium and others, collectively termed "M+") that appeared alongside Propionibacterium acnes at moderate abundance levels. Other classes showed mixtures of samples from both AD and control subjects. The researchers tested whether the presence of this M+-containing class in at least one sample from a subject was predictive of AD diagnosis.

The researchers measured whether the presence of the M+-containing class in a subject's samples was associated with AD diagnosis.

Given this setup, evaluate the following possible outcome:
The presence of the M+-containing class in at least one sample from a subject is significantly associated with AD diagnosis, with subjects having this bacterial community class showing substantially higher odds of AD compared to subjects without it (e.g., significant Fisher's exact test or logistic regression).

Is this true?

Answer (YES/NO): YES